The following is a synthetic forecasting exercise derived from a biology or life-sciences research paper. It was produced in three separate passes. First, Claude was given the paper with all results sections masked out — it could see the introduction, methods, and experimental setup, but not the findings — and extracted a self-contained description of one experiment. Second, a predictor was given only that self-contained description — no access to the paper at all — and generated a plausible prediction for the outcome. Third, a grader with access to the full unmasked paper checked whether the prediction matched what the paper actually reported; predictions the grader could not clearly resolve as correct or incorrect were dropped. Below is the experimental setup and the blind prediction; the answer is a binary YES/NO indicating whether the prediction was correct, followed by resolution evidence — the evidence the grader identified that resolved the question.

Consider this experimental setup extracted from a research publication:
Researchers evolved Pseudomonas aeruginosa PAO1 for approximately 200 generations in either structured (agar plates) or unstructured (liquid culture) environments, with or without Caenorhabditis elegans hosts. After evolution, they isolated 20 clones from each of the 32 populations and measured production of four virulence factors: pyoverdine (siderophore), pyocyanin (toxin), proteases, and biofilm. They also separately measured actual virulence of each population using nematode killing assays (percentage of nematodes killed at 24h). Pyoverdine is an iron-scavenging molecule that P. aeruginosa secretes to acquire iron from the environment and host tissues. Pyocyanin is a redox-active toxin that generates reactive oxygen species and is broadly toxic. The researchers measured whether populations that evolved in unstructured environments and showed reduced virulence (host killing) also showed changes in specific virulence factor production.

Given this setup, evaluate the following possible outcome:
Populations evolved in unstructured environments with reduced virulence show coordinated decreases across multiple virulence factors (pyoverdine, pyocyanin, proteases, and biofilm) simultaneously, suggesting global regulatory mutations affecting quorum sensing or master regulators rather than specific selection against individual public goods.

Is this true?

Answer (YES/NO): NO